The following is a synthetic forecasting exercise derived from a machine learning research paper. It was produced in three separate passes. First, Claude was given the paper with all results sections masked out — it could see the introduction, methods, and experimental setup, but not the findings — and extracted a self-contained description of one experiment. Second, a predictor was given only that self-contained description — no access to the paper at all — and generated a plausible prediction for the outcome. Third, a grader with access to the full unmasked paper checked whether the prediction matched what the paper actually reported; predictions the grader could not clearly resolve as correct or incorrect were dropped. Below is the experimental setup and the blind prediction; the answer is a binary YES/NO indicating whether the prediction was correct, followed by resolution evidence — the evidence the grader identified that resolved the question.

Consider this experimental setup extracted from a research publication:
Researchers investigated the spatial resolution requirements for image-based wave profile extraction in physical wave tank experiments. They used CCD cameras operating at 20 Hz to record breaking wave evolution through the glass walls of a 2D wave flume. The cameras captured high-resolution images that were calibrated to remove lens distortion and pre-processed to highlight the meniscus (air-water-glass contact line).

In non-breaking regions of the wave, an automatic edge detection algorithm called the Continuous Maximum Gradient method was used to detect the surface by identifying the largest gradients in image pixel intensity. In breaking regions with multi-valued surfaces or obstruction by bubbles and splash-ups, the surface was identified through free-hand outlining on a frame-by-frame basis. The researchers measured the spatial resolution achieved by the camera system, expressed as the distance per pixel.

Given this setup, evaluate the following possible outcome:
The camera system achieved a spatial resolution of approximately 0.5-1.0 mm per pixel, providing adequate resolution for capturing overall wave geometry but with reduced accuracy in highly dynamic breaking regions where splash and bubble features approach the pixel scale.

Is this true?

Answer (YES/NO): NO